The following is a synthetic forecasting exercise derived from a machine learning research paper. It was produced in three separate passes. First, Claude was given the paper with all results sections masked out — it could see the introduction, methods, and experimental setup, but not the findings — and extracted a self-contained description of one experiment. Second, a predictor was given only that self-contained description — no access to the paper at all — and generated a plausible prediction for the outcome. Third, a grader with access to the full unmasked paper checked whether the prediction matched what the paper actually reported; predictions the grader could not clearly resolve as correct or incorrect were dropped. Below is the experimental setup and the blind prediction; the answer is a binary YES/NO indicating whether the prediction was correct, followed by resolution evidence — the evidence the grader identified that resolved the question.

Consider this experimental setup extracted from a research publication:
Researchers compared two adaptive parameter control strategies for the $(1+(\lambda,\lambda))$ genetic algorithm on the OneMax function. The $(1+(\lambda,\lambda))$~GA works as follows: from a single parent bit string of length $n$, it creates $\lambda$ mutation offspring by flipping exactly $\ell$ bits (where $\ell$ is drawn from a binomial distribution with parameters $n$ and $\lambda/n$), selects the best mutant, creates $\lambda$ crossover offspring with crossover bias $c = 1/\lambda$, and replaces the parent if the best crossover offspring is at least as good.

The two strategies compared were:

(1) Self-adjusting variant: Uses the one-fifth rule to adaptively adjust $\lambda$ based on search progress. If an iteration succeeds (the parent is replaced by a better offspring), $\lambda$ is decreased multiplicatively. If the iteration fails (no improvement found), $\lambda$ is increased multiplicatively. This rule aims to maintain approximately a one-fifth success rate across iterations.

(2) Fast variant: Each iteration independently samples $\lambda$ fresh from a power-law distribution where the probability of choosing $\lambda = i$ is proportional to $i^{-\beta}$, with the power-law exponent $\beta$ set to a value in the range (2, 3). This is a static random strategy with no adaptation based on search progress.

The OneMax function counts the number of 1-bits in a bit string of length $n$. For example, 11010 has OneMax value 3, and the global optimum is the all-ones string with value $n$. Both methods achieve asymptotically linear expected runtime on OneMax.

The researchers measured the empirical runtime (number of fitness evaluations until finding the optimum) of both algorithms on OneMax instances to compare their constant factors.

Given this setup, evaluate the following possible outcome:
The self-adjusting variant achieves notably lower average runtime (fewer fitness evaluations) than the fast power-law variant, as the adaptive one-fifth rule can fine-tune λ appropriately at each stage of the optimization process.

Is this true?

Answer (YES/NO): YES